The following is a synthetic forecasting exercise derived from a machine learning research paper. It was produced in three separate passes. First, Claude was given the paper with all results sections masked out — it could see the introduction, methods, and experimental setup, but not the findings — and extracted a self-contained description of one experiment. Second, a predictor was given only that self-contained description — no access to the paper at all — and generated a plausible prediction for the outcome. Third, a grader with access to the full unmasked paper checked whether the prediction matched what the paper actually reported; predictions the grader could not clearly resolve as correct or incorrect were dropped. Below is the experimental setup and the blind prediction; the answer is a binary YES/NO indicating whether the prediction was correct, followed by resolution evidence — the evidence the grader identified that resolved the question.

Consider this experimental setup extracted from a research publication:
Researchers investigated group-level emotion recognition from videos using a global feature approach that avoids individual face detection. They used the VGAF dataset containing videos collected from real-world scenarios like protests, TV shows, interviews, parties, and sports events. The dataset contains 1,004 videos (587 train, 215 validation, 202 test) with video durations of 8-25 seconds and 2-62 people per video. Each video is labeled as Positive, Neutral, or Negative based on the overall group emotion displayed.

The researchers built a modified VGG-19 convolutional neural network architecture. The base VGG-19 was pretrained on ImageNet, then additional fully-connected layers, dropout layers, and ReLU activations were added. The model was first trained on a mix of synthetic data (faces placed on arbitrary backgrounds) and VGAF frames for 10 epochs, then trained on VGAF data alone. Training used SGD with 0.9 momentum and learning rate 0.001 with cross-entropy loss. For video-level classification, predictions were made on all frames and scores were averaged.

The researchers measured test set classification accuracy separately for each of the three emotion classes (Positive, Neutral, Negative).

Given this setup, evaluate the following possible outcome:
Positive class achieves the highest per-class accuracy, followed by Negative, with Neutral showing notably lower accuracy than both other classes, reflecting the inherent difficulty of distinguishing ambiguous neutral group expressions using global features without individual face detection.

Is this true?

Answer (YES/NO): NO